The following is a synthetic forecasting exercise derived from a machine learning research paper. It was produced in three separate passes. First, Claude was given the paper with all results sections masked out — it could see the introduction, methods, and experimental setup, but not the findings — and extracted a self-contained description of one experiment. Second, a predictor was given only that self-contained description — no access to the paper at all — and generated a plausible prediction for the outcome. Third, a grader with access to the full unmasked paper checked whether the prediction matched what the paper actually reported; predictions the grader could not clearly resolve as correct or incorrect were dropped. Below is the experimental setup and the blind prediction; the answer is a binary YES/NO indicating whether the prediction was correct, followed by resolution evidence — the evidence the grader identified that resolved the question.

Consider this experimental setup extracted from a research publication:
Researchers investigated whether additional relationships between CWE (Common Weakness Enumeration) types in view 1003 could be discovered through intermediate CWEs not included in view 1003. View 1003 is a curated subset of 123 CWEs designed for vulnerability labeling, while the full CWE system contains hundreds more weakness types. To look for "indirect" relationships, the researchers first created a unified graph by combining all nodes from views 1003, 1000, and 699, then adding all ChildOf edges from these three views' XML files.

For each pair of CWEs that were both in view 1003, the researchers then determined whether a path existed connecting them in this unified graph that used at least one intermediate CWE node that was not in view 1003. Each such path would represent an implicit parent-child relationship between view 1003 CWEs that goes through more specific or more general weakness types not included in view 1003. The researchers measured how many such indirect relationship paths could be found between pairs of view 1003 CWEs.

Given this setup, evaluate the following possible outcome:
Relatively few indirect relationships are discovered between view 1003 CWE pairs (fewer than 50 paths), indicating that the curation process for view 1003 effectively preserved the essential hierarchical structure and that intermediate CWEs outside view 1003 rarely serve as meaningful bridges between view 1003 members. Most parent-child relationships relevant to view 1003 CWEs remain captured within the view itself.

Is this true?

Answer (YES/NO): NO